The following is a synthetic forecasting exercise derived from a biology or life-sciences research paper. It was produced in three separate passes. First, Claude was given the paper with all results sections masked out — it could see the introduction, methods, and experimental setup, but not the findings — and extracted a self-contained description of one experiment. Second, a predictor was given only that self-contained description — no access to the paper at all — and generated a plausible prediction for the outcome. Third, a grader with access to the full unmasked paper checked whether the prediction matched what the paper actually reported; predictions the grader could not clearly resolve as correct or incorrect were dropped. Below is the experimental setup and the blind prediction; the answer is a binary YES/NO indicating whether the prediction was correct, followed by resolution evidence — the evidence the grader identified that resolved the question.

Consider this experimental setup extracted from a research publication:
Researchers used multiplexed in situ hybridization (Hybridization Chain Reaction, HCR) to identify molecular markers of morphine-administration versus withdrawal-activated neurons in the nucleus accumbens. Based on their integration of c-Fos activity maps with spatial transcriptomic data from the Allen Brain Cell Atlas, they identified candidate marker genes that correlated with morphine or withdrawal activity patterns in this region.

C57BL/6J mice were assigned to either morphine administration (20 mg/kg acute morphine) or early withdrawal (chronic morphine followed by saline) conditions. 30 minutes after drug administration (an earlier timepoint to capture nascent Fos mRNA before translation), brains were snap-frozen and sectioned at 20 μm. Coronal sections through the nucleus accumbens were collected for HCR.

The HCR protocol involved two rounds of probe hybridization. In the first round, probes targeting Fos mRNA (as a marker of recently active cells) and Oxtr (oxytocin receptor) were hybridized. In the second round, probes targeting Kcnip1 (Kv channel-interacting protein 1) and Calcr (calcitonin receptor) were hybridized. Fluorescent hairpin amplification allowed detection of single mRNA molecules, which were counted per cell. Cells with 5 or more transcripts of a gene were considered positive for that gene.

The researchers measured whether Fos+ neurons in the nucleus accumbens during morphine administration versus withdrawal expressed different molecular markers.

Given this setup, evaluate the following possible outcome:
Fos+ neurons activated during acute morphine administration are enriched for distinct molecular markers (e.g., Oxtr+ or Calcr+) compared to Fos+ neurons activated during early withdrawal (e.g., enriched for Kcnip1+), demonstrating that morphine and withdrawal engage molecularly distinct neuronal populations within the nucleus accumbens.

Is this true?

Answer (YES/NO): NO